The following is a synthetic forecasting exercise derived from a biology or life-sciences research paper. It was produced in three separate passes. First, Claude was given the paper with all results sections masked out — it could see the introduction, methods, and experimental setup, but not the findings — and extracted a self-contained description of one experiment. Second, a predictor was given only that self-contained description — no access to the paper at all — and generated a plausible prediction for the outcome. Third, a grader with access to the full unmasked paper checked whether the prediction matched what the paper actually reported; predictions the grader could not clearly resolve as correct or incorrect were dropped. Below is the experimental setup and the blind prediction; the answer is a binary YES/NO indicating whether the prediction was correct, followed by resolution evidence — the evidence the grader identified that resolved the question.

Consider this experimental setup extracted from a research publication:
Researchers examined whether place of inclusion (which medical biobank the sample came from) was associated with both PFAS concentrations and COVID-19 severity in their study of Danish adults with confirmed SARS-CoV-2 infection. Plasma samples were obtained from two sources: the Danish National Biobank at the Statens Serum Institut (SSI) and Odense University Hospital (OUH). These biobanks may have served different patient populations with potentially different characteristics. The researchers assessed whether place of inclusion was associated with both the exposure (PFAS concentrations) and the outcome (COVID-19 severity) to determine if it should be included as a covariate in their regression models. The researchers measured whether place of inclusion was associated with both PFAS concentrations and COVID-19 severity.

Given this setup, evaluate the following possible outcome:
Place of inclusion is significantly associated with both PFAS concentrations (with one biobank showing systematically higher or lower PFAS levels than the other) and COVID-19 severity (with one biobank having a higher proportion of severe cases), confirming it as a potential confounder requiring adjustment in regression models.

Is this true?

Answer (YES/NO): NO